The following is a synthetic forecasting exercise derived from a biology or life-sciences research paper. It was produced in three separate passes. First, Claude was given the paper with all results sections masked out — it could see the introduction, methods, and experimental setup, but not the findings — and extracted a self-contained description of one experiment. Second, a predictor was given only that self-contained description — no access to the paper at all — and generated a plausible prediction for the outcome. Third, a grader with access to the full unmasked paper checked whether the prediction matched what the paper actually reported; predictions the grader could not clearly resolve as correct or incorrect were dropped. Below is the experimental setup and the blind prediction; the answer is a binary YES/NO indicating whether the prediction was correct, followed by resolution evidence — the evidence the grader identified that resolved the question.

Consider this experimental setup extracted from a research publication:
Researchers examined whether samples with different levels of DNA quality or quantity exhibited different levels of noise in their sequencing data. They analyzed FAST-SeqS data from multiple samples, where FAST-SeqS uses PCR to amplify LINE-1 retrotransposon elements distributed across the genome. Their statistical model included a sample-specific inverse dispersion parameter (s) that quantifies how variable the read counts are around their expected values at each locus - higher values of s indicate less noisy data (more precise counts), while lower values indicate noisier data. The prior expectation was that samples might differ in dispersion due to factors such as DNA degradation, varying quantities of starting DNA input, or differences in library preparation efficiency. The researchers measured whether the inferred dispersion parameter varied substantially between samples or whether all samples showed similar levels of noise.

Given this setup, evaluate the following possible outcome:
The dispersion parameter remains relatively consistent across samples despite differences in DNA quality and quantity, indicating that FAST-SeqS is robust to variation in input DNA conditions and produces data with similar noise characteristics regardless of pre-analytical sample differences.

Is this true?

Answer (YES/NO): NO